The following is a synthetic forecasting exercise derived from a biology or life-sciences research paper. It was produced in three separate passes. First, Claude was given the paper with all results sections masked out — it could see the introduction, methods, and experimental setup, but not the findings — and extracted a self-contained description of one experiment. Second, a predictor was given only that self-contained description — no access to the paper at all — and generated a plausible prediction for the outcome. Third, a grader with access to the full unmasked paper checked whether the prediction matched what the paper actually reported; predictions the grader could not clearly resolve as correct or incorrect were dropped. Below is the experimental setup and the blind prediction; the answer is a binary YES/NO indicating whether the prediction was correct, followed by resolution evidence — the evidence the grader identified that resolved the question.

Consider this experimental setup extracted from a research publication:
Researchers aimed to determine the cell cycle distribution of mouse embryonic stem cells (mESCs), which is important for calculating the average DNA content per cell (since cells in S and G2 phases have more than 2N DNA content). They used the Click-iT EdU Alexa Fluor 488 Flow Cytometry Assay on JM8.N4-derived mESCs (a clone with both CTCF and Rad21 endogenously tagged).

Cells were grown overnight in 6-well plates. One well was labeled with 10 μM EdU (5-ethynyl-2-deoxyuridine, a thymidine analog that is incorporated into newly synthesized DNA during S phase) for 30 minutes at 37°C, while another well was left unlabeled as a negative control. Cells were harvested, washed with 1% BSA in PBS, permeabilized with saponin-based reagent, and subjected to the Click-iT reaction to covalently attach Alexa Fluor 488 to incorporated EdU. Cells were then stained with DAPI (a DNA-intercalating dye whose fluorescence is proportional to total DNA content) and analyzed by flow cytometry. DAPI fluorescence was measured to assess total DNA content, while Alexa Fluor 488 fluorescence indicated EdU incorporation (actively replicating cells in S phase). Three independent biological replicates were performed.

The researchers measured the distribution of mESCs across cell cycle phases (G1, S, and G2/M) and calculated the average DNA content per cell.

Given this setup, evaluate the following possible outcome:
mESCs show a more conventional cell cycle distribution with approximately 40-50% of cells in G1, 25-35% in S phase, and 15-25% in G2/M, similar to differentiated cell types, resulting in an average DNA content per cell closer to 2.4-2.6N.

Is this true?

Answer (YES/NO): NO